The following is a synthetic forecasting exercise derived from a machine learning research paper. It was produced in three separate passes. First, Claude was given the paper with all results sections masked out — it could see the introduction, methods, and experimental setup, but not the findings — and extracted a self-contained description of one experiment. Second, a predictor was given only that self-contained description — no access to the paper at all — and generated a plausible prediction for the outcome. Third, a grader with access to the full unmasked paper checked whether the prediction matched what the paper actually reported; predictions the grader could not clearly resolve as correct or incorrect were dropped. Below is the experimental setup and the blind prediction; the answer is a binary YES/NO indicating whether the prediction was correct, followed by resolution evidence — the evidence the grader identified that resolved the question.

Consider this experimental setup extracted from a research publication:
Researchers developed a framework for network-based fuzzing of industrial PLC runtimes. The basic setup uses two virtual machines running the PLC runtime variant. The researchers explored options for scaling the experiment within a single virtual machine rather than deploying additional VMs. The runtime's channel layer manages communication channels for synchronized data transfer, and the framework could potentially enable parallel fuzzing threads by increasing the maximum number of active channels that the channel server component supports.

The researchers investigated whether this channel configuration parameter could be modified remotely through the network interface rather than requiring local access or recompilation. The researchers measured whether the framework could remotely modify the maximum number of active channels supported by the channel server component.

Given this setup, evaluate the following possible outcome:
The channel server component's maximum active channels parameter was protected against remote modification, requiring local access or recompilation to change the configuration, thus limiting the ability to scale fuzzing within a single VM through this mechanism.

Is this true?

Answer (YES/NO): NO